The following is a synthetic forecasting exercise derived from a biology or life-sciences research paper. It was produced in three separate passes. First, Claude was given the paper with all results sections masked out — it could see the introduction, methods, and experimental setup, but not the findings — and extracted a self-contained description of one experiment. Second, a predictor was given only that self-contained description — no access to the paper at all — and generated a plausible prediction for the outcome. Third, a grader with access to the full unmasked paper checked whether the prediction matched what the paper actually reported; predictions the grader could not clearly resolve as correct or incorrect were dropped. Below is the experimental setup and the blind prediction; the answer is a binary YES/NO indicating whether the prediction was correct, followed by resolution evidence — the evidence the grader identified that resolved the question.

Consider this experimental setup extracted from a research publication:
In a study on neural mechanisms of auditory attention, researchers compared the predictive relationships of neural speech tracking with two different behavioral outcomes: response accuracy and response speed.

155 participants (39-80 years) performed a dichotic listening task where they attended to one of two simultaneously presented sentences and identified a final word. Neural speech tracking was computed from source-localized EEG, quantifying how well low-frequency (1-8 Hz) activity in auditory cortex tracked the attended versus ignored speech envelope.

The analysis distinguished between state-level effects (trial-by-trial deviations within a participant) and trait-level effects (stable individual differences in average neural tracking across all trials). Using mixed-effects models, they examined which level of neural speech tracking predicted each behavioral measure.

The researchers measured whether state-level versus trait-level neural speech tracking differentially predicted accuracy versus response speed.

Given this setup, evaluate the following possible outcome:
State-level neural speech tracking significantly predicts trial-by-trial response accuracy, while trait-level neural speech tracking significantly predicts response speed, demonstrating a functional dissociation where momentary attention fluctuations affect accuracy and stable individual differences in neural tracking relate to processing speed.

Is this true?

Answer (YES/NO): YES